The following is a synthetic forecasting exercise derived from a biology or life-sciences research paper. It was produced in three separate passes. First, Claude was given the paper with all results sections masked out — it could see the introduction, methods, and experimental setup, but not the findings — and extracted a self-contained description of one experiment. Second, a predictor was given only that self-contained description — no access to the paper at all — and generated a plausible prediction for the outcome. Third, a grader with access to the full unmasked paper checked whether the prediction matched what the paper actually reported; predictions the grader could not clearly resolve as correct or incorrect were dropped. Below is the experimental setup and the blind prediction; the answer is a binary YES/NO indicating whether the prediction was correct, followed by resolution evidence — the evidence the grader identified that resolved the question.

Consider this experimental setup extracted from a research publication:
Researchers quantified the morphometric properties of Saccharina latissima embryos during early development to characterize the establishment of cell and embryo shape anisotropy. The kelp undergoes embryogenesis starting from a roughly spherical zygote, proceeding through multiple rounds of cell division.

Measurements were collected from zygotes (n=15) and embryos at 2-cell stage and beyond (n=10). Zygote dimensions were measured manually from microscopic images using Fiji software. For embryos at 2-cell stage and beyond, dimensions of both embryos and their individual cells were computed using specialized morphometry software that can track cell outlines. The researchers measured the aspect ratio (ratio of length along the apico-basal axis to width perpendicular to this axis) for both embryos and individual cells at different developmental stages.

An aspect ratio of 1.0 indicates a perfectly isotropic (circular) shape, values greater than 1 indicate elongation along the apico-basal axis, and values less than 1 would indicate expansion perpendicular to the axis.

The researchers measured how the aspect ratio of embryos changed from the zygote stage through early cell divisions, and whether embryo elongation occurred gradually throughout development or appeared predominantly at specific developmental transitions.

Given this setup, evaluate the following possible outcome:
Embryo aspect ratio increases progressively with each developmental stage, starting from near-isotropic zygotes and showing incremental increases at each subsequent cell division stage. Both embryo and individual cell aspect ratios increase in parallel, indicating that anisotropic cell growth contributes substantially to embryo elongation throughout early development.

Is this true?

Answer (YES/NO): NO